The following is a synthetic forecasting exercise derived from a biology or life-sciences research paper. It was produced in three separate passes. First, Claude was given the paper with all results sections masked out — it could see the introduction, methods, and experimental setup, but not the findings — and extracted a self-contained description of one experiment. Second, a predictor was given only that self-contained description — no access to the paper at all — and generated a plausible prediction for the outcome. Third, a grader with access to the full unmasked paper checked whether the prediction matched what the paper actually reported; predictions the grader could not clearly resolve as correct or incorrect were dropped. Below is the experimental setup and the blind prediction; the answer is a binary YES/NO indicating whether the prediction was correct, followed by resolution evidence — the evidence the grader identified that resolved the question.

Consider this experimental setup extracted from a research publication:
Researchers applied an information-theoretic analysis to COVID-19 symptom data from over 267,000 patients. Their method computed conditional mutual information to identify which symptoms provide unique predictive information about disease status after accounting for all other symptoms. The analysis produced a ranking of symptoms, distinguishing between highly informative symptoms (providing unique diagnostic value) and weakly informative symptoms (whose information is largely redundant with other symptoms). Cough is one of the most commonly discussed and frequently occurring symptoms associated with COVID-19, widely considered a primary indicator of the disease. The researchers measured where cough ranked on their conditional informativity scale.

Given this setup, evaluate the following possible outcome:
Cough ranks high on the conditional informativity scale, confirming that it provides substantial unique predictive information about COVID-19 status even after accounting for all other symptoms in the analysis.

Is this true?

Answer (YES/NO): NO